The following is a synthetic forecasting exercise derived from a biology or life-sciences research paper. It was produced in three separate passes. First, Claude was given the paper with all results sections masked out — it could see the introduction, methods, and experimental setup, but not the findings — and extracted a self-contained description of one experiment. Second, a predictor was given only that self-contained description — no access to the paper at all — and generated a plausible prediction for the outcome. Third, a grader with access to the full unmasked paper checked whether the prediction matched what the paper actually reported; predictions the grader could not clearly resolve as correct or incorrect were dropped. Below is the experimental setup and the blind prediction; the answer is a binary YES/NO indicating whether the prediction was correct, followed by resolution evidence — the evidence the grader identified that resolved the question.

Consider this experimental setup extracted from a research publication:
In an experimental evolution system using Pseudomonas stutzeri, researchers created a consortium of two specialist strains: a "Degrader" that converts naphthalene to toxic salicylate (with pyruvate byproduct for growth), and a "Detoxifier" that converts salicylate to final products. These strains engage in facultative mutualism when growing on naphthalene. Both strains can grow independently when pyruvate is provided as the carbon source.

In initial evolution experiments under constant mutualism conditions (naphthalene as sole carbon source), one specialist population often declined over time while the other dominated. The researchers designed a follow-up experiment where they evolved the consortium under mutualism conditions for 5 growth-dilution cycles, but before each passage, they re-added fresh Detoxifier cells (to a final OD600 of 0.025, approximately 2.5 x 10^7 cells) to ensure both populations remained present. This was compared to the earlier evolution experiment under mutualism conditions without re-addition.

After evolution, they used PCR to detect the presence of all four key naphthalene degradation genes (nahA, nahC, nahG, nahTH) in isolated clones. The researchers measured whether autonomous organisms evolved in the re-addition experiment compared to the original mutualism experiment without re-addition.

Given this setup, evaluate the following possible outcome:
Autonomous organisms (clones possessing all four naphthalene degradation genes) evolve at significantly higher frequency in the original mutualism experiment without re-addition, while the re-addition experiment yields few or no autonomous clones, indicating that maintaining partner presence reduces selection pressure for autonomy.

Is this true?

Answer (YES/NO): NO